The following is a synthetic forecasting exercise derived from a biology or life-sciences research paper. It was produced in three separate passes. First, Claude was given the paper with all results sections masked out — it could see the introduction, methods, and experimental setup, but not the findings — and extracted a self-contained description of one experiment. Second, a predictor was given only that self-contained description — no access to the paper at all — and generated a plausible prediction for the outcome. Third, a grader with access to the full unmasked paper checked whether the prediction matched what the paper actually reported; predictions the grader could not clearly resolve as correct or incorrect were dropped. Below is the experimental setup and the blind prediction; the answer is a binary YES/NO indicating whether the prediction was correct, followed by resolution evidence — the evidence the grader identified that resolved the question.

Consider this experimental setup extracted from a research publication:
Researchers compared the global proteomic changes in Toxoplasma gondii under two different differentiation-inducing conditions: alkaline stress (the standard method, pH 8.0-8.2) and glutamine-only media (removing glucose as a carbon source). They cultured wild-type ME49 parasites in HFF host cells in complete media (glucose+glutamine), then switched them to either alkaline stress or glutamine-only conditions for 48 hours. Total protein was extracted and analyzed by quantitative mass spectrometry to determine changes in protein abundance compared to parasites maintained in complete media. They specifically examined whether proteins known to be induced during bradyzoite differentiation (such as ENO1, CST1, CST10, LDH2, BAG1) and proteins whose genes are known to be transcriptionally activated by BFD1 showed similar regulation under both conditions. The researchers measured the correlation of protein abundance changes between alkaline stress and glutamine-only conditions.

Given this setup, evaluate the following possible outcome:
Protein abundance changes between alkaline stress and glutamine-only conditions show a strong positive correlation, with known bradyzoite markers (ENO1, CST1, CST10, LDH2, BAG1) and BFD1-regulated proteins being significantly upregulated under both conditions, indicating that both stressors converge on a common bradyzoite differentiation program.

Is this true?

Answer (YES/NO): YES